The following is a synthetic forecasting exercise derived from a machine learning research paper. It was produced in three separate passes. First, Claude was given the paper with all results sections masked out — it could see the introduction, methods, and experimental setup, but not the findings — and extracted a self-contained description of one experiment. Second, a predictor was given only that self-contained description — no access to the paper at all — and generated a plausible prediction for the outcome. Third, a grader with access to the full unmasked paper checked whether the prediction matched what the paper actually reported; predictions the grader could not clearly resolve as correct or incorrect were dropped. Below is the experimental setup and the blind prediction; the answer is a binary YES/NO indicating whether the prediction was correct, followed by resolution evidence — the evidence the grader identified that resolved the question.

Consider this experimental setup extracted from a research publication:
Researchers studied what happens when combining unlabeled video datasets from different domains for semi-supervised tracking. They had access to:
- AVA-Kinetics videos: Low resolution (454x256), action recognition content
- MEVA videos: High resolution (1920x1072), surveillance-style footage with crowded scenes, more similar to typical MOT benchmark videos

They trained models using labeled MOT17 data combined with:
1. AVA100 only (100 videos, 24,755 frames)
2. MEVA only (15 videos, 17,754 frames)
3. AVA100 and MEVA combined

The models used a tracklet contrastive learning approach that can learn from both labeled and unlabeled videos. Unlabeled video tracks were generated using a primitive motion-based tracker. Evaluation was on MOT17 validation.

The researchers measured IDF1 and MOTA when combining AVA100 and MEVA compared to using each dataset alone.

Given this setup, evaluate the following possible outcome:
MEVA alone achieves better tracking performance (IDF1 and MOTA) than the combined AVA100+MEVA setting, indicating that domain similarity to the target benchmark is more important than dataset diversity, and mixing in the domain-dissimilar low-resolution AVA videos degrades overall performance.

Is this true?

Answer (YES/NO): NO